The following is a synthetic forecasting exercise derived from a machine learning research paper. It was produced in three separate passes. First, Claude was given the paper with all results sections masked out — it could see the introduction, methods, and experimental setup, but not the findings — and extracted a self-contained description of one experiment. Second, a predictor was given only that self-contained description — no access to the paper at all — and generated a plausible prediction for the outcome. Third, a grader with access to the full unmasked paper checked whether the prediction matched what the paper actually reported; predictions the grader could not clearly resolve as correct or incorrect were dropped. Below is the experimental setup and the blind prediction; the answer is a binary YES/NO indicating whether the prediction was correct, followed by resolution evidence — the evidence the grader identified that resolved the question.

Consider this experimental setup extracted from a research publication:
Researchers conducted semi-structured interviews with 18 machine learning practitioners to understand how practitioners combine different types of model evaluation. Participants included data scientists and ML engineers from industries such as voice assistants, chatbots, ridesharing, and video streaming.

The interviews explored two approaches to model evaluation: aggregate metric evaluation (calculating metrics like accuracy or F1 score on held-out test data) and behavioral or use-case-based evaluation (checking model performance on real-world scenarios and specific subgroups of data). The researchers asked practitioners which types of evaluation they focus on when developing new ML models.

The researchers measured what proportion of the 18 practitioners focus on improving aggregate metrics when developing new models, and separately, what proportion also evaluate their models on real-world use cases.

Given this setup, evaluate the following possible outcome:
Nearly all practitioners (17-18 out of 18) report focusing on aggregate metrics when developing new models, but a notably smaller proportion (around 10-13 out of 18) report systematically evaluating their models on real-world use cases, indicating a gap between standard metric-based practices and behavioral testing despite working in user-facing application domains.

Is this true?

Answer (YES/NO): NO